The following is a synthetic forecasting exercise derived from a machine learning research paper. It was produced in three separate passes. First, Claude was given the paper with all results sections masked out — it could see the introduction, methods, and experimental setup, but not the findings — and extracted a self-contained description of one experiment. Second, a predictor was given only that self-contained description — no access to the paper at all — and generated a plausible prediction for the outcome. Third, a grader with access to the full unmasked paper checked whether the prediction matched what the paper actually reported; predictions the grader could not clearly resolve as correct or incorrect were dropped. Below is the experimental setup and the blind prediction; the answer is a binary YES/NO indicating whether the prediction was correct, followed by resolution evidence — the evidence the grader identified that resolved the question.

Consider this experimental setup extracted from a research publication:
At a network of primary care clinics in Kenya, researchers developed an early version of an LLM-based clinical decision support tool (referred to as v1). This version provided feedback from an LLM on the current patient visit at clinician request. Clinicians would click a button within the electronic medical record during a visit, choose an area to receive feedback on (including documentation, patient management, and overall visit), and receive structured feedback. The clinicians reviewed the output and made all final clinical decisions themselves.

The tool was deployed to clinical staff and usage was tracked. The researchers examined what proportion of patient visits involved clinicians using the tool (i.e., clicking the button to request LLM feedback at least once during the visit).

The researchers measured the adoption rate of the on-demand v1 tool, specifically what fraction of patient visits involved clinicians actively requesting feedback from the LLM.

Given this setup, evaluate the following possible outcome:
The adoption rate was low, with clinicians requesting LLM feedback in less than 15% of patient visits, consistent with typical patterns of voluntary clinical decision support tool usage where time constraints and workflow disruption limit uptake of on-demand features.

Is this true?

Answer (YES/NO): NO